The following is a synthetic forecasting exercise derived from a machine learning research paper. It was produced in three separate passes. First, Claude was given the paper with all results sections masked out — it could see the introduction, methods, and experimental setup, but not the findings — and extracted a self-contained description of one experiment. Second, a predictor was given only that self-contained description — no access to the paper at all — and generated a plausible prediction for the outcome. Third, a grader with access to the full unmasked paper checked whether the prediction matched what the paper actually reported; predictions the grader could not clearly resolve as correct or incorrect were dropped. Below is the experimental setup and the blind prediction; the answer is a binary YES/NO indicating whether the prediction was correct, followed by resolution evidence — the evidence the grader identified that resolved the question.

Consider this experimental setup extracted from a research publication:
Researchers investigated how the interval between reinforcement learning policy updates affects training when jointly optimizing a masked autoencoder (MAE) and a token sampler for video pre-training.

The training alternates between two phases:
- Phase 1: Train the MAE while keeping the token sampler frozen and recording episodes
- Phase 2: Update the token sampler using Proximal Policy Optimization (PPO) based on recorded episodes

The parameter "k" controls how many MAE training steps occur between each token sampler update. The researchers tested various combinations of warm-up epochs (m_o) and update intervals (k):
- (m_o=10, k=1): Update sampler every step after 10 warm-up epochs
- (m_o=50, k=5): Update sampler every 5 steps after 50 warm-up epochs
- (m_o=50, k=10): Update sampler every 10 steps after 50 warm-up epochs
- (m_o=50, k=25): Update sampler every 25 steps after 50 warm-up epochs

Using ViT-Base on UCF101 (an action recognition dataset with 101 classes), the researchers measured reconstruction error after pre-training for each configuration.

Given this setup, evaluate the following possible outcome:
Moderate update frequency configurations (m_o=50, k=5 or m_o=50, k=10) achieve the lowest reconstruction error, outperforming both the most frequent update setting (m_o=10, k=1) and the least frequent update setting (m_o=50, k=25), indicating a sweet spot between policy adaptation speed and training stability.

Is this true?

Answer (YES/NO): NO